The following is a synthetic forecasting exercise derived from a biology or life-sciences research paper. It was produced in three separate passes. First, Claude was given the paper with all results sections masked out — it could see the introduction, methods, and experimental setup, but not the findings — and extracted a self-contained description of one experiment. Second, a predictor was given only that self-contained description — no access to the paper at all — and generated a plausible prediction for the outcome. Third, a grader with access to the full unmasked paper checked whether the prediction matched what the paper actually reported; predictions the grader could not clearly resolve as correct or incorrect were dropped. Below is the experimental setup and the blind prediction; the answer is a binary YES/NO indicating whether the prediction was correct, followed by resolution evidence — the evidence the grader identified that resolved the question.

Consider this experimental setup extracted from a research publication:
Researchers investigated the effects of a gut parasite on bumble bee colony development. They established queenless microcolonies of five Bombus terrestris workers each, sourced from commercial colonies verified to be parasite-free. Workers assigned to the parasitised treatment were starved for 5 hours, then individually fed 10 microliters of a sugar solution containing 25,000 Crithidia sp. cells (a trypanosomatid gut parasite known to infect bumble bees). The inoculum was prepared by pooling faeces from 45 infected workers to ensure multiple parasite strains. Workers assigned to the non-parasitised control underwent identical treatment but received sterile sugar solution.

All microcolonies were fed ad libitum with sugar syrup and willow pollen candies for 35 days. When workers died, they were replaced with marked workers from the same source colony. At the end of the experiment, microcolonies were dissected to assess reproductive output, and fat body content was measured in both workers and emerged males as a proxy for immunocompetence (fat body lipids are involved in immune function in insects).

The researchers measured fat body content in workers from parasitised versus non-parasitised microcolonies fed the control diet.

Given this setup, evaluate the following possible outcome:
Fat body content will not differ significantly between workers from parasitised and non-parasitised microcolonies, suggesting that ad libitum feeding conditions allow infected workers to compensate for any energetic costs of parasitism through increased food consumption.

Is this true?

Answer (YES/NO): YES